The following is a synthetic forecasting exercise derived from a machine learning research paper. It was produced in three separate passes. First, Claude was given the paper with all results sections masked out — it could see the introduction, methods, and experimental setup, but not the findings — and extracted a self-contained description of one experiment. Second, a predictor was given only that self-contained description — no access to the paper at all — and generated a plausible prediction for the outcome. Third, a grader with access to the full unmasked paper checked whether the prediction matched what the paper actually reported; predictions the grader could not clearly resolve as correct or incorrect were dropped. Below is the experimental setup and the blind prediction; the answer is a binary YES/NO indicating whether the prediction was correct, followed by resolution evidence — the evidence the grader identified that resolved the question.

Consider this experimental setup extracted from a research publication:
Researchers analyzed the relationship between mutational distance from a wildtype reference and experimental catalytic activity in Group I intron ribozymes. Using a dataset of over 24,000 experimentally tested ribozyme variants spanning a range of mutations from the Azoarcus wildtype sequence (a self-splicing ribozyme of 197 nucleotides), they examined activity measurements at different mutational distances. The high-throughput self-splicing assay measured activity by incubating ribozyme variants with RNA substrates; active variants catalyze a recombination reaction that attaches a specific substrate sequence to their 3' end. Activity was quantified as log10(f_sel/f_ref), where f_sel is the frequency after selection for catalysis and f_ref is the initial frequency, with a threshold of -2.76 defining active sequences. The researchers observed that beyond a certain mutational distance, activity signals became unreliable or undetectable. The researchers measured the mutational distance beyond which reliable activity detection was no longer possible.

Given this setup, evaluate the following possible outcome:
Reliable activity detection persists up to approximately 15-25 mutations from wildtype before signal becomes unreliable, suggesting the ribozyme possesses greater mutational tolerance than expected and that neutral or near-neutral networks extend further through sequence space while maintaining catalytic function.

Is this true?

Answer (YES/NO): NO